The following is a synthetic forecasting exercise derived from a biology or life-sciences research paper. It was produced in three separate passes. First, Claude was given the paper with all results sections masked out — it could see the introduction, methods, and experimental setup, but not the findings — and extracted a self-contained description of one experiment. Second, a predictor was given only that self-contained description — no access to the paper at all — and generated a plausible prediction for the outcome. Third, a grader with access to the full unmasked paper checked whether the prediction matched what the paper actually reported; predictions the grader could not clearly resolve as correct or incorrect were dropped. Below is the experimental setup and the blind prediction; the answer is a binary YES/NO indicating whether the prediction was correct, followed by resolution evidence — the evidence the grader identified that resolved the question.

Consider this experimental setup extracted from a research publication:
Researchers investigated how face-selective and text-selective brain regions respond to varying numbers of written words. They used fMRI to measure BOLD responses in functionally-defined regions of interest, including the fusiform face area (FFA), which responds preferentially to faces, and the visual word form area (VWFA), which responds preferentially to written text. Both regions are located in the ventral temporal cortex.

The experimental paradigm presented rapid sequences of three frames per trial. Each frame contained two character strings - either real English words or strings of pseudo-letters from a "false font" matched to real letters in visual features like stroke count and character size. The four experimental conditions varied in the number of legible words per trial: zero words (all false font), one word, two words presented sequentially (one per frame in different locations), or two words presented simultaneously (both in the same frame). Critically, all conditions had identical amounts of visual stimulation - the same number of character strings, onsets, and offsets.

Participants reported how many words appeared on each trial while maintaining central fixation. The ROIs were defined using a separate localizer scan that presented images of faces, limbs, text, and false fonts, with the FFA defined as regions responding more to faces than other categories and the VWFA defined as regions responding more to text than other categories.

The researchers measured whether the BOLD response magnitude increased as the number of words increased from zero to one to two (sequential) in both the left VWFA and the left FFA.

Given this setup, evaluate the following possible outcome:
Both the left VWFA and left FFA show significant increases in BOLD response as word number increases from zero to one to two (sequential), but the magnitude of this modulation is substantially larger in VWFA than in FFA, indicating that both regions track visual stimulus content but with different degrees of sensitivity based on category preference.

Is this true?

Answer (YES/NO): NO